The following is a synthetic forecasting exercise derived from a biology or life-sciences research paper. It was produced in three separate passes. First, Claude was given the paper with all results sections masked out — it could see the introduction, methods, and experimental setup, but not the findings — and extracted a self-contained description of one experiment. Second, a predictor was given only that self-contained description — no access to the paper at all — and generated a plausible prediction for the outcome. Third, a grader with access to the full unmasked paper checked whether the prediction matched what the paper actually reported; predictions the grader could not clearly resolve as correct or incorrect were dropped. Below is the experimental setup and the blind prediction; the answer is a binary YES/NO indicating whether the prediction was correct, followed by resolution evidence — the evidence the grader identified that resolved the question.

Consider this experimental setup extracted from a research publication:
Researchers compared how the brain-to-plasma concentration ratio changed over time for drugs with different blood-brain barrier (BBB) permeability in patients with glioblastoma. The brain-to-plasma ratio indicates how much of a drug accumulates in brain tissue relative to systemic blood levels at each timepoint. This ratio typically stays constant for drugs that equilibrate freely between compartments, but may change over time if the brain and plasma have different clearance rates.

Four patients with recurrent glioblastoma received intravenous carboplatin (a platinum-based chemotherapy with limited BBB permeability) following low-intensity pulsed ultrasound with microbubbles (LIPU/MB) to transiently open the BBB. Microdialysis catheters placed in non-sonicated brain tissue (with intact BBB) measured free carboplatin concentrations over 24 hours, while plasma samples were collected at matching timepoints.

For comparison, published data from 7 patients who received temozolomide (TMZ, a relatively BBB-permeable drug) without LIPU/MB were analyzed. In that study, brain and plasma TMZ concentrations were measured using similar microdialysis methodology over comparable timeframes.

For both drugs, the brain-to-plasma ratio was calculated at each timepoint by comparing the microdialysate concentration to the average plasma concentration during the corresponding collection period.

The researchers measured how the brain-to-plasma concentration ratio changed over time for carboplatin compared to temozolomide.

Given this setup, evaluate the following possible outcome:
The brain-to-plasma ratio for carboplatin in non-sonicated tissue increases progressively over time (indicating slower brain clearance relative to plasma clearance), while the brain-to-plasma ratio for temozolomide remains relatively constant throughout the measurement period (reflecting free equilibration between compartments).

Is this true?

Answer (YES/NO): YES